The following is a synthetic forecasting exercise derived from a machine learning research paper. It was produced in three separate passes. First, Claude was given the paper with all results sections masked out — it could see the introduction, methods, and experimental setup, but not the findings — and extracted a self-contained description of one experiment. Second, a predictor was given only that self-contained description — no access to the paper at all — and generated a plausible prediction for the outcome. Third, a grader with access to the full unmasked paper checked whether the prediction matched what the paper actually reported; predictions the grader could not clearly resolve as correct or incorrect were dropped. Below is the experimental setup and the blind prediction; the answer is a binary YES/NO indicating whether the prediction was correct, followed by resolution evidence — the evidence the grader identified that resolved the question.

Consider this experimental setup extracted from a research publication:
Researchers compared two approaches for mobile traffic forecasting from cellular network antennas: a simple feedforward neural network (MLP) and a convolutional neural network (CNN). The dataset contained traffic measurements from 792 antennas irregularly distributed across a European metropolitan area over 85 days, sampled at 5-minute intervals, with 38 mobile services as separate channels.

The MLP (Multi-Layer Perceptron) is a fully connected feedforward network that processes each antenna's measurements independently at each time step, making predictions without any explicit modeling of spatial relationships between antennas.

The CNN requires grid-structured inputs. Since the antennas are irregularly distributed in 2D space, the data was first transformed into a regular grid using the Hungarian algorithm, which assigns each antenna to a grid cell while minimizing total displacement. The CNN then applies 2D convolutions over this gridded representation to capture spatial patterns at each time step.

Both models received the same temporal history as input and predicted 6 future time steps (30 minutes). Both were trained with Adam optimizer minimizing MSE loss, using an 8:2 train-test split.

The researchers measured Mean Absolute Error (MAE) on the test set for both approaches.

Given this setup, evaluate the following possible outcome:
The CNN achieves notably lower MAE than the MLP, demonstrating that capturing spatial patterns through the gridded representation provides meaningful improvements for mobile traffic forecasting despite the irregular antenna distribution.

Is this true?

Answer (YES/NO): NO